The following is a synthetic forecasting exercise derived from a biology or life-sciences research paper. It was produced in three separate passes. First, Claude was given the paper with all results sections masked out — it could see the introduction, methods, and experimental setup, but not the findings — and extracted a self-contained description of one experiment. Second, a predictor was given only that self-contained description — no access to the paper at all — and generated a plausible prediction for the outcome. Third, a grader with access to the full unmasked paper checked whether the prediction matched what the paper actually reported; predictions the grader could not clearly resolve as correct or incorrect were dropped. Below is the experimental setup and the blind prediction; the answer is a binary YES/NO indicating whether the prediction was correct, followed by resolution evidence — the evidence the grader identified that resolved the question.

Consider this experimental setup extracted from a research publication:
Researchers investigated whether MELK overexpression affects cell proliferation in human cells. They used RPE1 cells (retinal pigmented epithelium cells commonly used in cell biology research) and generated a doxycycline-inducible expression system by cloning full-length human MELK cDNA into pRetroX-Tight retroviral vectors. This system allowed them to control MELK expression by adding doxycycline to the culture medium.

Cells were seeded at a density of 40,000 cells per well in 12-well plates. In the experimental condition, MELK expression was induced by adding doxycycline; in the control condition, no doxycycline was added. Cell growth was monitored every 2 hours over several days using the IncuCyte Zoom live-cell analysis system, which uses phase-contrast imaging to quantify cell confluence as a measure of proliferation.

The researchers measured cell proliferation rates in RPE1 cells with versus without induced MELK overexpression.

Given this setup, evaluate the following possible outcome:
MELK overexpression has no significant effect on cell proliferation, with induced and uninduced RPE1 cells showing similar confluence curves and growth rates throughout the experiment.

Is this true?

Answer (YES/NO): YES